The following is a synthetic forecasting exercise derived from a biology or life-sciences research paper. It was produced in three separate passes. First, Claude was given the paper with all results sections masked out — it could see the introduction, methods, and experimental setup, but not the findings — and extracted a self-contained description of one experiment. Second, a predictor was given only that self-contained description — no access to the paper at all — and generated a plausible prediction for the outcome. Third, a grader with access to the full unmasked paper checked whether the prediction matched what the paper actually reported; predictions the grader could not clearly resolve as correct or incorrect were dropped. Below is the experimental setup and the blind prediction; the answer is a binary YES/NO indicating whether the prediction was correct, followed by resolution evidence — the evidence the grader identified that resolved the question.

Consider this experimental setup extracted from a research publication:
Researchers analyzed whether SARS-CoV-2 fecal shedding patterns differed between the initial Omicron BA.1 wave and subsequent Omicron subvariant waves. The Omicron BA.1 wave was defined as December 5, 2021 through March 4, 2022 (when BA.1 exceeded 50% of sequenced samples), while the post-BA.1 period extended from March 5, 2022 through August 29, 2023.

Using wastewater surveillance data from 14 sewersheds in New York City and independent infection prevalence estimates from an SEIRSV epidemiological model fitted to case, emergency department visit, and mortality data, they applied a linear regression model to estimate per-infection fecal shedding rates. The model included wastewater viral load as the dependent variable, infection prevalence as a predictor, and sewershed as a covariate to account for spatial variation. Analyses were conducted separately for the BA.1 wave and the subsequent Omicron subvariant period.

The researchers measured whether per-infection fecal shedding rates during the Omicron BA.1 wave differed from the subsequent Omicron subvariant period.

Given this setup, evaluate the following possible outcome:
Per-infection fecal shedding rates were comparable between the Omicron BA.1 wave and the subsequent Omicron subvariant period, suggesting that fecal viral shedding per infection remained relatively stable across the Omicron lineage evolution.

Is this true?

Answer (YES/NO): YES